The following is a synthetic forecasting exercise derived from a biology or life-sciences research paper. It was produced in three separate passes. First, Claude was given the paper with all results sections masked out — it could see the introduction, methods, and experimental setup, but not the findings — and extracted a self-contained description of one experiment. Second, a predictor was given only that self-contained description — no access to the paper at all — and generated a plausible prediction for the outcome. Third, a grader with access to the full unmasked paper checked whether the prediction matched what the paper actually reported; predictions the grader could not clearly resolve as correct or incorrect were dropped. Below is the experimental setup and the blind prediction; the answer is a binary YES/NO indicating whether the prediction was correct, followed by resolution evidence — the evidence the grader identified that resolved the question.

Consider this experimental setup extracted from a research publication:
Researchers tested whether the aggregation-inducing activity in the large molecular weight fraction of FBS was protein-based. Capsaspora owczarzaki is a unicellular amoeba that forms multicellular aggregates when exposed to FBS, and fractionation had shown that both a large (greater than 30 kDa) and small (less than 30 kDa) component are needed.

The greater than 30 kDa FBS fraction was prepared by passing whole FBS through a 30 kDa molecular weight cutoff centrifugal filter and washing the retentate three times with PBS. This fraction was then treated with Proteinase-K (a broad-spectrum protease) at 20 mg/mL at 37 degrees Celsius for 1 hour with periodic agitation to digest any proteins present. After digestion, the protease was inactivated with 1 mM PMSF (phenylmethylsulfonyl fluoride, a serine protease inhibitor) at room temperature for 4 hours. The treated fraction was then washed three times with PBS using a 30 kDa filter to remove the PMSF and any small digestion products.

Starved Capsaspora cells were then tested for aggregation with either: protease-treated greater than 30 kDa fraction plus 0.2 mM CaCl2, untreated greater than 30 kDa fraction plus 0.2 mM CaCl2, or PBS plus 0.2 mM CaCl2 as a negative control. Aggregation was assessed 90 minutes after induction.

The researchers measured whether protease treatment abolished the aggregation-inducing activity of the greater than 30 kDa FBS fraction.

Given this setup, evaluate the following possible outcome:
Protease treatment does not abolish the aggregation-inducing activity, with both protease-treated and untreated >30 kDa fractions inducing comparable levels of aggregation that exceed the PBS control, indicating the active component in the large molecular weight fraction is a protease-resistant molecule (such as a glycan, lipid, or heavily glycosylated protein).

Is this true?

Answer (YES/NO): NO